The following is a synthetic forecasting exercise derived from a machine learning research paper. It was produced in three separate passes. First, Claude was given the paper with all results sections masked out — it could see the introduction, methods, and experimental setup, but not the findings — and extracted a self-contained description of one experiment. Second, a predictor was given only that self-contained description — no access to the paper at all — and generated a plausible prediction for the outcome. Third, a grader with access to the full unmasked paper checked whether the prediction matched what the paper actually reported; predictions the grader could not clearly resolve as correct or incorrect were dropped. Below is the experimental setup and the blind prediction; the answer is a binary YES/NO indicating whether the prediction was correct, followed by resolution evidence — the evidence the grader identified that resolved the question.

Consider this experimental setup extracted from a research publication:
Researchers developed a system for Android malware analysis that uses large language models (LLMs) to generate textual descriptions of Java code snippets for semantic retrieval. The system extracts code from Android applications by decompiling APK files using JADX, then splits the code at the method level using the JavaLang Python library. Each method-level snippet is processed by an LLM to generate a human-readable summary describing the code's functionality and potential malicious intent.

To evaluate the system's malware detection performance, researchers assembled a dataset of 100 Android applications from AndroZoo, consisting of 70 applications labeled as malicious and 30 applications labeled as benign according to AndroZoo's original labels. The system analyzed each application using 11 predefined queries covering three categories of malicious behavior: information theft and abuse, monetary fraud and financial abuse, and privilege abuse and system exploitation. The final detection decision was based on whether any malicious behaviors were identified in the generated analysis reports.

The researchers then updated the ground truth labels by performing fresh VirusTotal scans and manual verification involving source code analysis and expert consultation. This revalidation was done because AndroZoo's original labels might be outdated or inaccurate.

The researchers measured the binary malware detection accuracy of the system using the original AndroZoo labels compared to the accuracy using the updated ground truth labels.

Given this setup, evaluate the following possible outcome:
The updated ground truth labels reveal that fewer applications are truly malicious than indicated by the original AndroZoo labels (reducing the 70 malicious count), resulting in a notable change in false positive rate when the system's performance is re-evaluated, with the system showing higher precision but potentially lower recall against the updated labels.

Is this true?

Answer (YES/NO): NO